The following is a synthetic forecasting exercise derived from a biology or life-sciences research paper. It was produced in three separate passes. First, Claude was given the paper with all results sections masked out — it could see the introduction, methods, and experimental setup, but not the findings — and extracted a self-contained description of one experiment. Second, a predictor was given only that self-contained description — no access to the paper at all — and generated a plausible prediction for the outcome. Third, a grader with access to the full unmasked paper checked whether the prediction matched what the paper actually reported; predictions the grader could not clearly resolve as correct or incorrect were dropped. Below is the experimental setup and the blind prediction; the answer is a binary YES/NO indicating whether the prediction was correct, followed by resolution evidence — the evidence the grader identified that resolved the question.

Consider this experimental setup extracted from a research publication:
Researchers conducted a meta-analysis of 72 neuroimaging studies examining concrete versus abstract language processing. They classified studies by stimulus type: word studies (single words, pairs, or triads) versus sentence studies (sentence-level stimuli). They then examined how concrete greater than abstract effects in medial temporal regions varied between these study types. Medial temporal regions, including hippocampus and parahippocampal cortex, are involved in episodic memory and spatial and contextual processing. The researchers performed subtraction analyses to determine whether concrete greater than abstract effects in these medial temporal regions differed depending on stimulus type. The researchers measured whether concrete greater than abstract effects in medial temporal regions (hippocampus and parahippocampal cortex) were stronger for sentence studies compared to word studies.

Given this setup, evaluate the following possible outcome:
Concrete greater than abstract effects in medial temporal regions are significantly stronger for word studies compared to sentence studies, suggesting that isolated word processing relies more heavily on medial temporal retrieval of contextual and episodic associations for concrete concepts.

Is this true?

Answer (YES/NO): NO